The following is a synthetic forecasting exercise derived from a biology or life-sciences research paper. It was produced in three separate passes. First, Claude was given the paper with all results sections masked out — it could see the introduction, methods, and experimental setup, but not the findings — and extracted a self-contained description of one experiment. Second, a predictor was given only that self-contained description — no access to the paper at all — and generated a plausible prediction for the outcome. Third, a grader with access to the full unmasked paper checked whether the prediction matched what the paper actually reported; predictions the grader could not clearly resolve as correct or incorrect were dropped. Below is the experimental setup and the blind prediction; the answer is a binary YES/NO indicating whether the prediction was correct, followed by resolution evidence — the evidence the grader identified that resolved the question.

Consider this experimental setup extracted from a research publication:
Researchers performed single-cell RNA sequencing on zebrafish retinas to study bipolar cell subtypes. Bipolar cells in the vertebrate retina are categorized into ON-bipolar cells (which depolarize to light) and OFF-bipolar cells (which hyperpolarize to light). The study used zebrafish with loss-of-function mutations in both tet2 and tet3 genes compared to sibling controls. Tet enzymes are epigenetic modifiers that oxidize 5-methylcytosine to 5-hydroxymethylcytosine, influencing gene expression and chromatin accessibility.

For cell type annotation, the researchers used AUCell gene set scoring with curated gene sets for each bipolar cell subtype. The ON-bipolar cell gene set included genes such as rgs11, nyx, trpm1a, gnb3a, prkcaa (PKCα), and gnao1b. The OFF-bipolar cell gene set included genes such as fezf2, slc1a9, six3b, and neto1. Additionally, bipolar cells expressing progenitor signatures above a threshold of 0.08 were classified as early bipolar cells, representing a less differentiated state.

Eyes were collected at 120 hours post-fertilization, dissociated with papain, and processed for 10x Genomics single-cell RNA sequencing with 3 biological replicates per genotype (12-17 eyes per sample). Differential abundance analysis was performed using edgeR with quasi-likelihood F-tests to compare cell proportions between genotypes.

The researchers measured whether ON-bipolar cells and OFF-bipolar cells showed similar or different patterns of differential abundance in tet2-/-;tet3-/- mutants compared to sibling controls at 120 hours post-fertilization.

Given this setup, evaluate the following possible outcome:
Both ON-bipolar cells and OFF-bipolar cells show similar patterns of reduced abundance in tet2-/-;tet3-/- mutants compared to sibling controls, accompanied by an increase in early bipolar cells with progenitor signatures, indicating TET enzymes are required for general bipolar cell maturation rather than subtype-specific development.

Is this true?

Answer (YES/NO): NO